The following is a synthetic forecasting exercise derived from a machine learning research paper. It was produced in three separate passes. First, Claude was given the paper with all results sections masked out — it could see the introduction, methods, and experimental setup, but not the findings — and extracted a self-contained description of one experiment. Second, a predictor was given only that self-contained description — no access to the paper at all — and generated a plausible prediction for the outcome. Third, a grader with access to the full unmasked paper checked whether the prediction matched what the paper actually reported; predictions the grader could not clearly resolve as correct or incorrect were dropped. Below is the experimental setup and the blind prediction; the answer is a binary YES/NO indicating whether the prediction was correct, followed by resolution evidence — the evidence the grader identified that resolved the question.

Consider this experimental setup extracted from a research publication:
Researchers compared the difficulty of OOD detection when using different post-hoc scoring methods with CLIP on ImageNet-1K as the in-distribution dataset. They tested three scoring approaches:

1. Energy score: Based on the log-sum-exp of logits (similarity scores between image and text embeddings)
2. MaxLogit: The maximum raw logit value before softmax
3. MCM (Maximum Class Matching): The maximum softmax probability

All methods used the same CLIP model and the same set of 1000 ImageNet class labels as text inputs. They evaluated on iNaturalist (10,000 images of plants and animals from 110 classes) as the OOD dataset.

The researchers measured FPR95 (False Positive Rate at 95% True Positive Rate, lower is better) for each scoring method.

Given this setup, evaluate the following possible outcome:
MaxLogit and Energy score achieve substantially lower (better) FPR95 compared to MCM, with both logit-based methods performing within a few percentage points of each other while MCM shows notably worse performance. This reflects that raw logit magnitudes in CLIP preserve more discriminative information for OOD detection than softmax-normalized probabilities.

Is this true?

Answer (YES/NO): NO